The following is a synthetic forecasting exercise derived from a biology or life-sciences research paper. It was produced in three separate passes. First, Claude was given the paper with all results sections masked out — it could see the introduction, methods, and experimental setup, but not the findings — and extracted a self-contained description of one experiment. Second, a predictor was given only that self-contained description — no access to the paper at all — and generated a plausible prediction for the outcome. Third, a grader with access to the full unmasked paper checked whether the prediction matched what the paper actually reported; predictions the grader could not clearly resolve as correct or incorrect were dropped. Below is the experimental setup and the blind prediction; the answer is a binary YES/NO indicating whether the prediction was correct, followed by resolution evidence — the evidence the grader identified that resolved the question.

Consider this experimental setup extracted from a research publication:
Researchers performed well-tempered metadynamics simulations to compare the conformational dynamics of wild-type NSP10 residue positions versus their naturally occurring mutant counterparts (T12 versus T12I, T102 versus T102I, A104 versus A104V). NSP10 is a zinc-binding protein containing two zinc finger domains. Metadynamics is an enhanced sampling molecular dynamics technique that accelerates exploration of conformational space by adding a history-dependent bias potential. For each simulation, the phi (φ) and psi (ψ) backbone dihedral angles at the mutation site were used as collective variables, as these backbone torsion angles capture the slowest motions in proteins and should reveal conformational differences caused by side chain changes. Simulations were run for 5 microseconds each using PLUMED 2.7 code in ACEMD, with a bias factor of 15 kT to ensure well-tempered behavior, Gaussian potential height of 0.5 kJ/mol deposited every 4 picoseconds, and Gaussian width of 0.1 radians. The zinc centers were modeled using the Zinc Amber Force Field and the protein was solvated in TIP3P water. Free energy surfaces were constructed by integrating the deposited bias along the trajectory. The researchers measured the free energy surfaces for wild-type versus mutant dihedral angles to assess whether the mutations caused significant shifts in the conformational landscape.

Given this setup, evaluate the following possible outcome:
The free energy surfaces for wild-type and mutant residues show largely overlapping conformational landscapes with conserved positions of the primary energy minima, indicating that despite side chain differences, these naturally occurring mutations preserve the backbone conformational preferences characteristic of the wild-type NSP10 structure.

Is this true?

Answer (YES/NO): YES